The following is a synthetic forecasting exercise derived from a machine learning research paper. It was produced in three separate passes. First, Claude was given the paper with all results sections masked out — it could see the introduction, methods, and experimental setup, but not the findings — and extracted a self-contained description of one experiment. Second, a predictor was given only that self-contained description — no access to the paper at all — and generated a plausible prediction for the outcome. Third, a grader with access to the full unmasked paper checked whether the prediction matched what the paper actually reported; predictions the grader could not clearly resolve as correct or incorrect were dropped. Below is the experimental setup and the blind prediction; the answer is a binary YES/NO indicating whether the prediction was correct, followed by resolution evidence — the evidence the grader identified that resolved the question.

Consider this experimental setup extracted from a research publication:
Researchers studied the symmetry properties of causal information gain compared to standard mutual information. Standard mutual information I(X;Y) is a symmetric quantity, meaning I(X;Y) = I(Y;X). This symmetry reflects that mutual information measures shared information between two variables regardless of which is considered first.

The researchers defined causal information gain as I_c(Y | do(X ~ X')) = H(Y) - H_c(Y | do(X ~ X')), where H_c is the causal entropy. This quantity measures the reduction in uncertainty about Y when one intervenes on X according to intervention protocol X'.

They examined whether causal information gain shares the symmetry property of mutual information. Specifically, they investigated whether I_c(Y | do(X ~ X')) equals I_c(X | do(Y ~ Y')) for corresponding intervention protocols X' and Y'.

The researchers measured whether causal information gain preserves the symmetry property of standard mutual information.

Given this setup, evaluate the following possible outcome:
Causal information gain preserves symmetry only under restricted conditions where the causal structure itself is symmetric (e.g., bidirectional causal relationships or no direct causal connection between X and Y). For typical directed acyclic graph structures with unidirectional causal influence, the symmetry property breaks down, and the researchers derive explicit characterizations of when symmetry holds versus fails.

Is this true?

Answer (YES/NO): NO